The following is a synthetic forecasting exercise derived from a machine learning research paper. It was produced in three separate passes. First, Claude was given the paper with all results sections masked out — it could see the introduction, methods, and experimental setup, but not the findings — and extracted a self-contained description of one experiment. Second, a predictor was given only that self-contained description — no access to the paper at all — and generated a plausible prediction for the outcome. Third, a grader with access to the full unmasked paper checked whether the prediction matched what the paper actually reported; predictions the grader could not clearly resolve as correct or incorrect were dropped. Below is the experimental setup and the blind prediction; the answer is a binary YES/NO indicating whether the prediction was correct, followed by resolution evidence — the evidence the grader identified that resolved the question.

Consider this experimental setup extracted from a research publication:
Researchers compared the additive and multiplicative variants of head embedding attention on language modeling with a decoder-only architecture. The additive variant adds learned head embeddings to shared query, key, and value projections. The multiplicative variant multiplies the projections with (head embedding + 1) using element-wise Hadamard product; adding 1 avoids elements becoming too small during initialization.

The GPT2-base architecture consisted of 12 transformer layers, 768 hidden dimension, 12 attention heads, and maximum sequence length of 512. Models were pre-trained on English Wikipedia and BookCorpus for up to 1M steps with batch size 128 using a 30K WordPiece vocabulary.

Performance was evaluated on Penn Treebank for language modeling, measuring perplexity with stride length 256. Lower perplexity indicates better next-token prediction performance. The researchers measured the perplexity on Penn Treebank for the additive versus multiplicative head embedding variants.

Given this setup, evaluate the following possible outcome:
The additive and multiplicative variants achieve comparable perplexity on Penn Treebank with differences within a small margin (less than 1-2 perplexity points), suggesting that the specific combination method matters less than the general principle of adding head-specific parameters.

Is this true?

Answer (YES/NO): NO